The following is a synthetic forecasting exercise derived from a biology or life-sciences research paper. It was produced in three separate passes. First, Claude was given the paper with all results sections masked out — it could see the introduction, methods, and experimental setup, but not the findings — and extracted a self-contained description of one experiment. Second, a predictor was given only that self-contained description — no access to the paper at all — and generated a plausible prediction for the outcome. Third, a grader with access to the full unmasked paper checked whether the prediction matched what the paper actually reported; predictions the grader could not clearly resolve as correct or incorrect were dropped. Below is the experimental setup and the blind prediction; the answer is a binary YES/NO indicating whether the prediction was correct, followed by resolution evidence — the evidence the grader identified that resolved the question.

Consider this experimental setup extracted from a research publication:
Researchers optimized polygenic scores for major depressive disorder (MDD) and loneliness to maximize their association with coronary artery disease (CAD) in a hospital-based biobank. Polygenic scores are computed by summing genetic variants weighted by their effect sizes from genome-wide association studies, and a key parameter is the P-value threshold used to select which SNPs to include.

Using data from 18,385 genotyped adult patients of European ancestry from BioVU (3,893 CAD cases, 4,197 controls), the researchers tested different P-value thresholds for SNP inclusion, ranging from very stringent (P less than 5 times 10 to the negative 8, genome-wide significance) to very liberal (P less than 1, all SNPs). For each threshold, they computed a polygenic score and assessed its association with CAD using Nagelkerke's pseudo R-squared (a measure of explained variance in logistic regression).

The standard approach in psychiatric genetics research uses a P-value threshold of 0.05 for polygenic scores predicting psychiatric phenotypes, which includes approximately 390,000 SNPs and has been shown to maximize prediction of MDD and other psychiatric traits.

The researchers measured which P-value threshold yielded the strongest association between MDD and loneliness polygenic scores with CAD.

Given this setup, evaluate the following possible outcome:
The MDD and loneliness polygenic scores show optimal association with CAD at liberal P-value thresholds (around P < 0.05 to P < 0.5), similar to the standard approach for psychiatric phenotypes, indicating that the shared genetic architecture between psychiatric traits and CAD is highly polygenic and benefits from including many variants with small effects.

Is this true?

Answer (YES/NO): NO